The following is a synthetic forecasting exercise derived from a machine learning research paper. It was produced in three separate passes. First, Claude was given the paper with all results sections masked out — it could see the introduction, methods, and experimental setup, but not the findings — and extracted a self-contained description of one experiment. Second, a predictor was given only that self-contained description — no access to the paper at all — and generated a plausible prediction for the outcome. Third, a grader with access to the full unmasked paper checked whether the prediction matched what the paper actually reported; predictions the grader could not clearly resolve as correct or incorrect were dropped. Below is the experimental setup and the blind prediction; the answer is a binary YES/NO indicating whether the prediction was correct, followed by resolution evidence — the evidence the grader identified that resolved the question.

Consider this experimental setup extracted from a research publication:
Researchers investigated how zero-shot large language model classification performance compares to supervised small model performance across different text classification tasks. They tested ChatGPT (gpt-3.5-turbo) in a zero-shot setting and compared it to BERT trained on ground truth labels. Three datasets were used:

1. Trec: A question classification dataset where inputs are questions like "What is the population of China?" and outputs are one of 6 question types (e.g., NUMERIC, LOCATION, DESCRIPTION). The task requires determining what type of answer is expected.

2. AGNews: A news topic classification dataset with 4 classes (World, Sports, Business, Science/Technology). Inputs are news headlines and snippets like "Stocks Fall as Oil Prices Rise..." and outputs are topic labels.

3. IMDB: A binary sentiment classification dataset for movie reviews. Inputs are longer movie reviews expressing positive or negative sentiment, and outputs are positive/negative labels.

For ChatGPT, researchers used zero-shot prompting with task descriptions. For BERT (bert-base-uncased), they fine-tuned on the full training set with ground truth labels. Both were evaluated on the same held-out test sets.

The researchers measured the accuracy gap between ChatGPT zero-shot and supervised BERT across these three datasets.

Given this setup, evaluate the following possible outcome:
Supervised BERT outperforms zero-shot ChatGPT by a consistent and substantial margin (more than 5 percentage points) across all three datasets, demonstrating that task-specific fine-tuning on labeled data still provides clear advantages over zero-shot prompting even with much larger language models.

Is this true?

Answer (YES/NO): NO